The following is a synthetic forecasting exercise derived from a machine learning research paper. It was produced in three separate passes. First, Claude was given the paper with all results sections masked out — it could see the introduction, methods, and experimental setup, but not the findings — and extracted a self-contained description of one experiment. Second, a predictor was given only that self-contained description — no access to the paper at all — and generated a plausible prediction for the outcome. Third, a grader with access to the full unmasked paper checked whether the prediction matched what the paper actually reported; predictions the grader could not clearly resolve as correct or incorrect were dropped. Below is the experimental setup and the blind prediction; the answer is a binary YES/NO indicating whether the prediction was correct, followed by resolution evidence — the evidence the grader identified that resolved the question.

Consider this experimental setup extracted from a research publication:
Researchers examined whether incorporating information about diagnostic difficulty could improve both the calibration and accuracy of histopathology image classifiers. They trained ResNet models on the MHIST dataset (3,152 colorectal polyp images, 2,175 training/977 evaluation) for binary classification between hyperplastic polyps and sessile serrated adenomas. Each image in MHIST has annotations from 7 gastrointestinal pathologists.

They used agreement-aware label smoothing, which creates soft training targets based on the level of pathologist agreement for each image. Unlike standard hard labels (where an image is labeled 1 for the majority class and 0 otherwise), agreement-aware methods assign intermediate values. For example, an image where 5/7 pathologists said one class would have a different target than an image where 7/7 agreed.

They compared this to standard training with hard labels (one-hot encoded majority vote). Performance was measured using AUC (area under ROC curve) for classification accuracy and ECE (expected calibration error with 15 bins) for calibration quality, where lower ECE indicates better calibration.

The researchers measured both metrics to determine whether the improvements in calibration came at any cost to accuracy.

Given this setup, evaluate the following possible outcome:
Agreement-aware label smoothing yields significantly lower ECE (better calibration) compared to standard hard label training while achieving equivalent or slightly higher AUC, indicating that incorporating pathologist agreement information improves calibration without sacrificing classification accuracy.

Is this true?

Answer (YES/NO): YES